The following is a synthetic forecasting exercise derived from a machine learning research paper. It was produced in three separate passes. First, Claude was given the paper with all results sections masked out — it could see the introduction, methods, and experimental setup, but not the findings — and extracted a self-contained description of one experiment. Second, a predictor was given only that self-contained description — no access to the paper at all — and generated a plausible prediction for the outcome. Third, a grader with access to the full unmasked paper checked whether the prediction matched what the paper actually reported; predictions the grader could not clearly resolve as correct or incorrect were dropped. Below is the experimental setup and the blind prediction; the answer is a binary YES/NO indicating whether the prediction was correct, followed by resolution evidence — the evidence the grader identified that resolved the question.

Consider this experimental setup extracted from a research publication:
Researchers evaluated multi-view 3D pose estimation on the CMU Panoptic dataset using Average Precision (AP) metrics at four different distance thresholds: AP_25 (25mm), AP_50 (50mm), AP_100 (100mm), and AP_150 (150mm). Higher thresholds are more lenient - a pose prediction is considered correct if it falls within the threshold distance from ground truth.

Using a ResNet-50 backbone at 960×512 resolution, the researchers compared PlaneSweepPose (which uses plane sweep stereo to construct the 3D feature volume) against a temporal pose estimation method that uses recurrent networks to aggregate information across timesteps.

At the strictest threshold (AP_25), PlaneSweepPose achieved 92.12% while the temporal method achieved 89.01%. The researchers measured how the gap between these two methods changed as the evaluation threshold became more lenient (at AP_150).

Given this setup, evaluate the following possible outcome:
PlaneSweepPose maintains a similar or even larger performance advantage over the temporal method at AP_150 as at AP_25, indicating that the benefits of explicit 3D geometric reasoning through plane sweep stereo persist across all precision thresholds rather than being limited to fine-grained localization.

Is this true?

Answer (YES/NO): NO